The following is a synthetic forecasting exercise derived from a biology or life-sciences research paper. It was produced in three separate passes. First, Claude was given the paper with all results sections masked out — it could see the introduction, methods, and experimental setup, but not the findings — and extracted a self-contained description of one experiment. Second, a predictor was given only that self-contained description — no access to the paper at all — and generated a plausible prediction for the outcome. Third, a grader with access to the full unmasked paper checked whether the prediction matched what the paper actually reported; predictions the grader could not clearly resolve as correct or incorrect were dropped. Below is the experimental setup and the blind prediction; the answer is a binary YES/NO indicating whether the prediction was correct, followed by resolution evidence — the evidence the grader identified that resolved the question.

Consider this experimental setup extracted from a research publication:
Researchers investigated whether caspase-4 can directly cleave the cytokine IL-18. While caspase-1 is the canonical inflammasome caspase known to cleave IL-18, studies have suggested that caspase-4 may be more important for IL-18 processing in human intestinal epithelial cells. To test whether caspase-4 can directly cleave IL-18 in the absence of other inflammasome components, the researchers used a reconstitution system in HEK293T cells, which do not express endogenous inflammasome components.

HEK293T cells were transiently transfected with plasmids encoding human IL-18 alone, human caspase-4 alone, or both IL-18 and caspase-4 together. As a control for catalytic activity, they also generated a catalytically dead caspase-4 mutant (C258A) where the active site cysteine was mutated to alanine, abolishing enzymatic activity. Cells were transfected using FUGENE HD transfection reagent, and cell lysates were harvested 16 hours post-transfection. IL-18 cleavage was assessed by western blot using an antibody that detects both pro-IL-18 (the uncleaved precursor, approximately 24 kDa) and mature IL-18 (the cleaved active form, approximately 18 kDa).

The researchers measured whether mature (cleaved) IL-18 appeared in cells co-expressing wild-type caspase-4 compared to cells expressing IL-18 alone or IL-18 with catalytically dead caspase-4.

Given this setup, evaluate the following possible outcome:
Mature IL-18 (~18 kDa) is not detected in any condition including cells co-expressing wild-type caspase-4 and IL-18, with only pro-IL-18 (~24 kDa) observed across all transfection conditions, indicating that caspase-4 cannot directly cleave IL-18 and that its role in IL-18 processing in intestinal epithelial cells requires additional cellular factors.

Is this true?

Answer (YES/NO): NO